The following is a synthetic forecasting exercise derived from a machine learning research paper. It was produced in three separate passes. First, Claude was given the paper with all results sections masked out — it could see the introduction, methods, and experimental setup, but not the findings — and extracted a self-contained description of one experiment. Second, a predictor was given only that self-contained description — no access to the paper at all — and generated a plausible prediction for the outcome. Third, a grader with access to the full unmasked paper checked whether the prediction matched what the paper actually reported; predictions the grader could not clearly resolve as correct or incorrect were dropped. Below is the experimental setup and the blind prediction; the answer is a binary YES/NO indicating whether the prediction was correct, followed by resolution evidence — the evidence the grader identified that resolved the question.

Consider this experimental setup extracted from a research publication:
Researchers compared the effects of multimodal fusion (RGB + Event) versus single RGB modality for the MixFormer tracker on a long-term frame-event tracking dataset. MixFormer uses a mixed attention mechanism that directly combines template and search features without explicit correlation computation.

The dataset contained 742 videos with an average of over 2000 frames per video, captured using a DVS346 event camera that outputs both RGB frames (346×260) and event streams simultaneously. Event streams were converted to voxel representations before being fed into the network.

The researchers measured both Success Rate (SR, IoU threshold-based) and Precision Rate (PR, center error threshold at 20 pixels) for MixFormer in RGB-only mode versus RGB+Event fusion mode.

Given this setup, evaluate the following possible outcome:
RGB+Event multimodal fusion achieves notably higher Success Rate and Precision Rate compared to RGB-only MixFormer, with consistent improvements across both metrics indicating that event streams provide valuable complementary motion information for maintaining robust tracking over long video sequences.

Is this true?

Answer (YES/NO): NO